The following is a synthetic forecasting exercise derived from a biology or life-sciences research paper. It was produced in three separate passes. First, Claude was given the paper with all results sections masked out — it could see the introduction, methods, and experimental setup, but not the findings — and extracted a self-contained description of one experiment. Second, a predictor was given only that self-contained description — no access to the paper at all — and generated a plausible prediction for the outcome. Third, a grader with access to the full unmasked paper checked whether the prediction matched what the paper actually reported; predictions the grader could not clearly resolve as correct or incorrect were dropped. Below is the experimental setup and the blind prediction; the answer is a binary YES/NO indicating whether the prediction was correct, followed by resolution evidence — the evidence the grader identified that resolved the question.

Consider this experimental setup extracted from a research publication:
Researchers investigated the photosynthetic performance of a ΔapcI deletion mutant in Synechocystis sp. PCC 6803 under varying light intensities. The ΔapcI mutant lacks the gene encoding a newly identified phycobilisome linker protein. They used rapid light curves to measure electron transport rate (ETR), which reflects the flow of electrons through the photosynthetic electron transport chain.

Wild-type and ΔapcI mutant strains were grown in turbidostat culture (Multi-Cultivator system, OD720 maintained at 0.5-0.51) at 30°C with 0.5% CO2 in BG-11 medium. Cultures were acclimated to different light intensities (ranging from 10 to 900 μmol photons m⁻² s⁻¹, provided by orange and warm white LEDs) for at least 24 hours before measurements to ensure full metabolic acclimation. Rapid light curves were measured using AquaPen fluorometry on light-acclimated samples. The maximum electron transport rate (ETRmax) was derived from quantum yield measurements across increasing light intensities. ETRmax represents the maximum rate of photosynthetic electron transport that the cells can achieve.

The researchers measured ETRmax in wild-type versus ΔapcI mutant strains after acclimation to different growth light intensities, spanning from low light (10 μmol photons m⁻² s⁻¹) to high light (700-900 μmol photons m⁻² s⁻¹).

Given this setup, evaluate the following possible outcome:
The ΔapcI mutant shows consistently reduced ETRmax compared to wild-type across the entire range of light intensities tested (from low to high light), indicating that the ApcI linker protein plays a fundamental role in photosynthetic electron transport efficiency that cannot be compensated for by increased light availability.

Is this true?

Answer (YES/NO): NO